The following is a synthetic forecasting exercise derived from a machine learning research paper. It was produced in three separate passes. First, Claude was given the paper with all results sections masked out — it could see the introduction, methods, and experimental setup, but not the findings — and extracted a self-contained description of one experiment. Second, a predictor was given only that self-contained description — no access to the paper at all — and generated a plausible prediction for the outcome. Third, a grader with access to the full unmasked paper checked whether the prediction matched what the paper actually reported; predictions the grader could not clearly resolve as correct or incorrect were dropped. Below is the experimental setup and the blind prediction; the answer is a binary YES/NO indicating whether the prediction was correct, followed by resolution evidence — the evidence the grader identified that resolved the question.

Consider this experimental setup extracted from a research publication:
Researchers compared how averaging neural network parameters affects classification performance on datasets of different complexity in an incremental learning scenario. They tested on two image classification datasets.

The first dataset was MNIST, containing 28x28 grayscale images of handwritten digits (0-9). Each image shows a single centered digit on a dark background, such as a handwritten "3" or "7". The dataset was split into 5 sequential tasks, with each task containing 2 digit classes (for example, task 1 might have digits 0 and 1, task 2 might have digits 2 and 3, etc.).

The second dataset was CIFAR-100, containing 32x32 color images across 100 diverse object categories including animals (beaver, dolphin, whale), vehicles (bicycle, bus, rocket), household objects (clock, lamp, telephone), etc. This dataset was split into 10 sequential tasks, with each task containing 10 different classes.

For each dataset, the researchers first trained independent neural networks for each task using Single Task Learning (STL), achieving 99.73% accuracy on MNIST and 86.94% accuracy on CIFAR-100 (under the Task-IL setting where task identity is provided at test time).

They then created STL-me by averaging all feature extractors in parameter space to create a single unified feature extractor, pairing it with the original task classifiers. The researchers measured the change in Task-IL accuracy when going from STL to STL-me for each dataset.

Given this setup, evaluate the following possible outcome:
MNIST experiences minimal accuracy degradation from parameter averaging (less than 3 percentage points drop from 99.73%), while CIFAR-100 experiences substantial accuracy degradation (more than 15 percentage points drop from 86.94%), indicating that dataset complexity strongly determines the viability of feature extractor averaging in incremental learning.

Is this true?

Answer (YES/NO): YES